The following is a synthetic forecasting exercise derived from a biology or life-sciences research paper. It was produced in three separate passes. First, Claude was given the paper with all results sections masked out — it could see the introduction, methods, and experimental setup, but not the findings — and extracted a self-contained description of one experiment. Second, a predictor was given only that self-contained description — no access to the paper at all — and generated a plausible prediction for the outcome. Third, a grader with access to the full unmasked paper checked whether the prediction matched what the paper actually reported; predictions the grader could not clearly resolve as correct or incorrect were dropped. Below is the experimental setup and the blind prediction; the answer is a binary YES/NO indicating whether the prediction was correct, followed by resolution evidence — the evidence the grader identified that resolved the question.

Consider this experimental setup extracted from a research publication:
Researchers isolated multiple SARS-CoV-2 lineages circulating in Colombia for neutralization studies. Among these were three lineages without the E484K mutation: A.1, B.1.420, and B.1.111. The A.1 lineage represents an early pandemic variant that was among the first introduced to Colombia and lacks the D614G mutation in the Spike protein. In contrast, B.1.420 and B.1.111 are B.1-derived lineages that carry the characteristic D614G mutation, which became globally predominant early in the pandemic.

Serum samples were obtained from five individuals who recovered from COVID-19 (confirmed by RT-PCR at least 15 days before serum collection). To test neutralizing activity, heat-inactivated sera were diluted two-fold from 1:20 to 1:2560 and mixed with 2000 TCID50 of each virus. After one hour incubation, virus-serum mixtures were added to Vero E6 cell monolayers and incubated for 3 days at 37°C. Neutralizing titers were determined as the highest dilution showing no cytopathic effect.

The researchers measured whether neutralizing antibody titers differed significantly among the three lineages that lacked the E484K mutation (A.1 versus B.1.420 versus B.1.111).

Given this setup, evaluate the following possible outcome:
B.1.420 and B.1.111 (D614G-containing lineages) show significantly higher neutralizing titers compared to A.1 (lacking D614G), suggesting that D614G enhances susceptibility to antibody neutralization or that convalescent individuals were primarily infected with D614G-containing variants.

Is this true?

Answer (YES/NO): NO